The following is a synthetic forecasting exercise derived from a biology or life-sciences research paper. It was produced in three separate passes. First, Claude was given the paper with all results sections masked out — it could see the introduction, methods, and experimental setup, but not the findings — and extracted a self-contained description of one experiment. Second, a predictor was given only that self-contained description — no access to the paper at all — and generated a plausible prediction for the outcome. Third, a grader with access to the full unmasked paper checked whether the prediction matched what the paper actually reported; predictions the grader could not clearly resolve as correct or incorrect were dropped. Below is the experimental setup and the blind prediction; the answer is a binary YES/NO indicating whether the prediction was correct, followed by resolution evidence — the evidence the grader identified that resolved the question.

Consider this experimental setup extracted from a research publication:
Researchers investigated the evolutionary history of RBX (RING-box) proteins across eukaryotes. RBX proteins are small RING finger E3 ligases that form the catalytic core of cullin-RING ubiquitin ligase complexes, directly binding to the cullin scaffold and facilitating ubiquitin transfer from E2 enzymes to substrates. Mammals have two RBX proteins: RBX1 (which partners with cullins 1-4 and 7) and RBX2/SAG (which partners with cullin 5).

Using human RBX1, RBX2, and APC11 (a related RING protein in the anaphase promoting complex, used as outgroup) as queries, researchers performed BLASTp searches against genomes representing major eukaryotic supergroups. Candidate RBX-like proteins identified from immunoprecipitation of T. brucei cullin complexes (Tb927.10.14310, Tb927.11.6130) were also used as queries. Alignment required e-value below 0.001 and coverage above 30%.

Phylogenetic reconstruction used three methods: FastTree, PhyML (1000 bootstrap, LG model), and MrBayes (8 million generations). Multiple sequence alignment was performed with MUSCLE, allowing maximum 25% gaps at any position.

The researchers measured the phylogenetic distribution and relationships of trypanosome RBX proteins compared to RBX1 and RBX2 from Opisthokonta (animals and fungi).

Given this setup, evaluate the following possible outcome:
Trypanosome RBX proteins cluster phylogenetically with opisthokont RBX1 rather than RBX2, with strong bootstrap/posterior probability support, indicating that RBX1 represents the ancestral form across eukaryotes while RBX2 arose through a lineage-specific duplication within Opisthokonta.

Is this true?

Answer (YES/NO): NO